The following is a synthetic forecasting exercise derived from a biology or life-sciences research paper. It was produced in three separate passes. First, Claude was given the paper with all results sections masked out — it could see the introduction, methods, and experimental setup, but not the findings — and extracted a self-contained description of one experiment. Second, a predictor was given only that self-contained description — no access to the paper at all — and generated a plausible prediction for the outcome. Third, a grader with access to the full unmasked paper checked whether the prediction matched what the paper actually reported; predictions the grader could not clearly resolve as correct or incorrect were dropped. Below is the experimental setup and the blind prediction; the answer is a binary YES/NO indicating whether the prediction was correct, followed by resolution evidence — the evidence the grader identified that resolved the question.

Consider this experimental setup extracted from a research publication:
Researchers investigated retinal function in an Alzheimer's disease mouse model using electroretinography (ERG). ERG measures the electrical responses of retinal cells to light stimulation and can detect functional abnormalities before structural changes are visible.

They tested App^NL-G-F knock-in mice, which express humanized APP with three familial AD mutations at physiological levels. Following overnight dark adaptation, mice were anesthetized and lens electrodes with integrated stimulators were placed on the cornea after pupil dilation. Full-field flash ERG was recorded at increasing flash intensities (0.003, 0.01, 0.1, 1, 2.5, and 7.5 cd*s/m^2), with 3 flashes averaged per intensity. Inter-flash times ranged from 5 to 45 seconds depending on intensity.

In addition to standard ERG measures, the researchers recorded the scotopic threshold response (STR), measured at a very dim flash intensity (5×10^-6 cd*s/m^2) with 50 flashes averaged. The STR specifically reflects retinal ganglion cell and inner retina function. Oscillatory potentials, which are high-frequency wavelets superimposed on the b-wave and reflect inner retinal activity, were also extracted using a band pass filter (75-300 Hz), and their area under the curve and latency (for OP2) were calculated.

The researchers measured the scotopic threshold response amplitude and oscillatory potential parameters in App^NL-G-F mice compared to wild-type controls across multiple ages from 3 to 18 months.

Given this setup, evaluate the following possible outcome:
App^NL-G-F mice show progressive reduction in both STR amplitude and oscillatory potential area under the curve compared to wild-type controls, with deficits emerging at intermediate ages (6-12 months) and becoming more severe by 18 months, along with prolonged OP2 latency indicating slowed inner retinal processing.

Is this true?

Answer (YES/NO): NO